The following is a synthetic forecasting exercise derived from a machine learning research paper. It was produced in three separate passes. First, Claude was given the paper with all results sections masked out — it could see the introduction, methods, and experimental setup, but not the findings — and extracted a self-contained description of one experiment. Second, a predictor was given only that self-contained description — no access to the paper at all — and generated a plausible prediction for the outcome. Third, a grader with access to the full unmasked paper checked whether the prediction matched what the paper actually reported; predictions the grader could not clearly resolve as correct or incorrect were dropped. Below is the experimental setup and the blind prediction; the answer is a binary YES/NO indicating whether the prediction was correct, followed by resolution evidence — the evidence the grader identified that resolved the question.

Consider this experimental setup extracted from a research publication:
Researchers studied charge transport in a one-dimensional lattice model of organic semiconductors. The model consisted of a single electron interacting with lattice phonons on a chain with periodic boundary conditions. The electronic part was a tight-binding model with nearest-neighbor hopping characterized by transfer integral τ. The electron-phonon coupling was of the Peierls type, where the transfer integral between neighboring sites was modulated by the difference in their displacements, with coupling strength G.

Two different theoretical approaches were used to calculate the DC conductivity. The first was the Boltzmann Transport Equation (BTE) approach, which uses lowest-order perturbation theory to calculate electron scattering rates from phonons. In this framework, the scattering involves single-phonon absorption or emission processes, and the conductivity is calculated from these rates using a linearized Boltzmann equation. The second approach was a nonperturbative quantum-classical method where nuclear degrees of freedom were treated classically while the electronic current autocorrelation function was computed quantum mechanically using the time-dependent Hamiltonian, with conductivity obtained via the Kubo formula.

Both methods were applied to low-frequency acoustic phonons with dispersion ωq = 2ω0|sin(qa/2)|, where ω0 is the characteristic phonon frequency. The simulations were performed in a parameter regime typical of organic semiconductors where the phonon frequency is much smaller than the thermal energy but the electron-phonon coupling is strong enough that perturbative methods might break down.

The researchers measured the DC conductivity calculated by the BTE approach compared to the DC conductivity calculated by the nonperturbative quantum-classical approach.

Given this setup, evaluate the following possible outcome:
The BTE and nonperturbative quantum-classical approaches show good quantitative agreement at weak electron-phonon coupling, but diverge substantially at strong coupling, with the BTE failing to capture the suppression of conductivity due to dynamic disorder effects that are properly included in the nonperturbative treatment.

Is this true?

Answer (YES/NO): NO